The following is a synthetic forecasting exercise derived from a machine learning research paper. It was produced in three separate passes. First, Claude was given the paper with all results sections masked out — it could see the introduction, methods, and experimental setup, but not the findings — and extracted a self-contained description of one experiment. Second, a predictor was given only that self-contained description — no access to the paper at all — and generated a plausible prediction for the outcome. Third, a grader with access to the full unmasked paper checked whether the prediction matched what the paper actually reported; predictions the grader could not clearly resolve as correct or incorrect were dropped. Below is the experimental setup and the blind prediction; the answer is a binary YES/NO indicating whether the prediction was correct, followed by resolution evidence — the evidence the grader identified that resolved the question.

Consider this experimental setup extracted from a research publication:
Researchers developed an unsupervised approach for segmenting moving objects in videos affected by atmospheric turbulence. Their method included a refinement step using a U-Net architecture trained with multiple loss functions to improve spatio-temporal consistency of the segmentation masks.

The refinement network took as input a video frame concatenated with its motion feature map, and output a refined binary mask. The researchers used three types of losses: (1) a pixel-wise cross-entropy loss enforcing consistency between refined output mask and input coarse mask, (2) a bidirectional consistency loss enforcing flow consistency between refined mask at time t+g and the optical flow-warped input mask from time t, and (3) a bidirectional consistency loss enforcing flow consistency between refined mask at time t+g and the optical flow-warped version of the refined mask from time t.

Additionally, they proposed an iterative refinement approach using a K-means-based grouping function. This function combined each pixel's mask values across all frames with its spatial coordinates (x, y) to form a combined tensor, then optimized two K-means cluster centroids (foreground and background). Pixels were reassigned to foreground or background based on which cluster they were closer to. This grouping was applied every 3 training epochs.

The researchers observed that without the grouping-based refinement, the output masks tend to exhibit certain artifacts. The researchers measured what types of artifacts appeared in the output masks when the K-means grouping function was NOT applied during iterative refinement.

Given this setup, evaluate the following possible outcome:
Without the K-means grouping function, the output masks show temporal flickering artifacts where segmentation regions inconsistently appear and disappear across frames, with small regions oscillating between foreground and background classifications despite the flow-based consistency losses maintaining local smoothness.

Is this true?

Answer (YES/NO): NO